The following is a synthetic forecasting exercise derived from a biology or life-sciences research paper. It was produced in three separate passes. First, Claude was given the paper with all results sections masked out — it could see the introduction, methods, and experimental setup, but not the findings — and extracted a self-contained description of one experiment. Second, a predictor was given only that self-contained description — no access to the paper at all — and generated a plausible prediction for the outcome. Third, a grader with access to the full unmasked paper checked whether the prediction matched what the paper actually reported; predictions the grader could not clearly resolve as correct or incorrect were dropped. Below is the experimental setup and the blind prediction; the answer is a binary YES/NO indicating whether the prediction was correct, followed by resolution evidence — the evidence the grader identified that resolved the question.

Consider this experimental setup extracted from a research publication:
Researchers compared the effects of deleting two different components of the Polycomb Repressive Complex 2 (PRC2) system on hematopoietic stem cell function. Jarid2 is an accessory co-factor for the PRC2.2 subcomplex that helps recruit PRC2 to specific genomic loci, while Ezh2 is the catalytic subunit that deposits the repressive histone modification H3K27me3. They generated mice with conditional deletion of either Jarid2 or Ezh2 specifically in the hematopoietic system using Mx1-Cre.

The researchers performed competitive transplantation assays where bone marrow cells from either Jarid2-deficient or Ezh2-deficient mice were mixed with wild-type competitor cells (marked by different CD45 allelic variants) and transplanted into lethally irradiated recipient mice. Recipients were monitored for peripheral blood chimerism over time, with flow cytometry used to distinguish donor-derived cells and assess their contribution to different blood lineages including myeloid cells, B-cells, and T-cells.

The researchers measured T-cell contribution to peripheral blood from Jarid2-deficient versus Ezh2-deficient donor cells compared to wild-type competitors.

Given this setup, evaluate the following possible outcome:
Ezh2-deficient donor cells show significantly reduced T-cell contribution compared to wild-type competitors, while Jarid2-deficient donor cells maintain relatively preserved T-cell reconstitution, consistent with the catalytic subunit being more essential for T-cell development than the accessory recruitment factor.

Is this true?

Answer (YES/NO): NO